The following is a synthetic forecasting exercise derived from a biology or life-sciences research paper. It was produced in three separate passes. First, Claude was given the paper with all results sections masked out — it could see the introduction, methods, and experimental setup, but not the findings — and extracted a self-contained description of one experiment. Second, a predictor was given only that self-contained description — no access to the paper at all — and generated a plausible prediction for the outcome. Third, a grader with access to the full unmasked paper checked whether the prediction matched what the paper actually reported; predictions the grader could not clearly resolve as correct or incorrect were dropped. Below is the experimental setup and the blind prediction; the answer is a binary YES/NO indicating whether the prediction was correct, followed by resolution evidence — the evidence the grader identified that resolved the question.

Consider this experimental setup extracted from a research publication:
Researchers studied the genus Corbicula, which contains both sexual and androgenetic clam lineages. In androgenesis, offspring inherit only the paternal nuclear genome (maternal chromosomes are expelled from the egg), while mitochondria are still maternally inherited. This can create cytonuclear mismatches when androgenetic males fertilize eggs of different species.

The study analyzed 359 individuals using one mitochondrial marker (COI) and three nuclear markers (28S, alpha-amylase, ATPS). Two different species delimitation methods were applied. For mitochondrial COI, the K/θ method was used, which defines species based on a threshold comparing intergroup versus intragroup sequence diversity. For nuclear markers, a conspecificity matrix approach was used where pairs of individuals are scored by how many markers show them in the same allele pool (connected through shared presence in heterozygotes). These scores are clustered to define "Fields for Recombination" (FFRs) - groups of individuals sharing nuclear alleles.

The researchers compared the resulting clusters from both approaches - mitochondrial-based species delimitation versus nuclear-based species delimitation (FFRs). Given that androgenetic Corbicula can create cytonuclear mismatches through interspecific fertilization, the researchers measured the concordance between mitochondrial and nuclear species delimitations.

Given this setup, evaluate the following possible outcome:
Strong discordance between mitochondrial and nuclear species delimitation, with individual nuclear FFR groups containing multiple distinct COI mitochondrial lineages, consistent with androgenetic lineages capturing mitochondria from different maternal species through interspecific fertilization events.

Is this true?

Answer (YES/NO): NO